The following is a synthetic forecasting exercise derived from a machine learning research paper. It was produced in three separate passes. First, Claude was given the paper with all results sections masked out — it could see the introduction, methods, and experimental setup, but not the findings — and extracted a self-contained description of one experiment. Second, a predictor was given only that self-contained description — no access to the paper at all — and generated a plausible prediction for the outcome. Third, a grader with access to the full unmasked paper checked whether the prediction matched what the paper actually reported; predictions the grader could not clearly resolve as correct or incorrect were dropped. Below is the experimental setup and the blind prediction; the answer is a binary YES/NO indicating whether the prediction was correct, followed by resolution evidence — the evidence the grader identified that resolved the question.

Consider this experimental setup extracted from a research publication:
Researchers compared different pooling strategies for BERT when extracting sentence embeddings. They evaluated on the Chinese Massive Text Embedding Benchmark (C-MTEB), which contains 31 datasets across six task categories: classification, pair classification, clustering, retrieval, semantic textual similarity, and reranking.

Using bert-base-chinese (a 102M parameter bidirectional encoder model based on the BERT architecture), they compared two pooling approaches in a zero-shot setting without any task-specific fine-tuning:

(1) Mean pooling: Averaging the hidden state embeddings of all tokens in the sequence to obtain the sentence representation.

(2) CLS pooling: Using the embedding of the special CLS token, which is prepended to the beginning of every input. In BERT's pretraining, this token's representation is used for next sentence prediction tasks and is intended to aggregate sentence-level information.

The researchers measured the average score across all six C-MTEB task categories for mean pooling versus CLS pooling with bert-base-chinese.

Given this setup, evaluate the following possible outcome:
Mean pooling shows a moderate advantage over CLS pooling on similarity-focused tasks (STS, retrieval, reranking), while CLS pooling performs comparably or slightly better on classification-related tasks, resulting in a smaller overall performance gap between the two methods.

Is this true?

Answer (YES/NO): NO